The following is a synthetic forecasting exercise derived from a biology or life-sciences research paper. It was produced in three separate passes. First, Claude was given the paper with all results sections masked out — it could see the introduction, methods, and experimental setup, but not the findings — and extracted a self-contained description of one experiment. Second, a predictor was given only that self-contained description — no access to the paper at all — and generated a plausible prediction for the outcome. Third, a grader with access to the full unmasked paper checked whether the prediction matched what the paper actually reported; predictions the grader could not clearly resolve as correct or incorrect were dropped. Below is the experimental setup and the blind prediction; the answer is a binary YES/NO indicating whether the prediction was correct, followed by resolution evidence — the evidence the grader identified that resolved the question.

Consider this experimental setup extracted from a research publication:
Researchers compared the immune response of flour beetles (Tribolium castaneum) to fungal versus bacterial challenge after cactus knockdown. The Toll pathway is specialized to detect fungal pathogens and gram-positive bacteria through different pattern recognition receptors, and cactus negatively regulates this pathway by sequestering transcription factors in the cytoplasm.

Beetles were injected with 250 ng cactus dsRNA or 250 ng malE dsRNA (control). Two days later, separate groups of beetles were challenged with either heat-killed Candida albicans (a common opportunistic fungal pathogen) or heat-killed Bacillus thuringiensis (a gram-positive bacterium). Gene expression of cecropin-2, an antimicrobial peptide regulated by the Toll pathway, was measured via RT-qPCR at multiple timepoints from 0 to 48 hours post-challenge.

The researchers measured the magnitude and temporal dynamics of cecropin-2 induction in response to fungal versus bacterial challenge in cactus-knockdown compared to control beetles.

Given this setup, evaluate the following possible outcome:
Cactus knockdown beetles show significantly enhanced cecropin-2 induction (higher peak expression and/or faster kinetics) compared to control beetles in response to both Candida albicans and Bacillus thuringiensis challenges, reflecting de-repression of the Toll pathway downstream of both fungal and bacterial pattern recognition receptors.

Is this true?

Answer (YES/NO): YES